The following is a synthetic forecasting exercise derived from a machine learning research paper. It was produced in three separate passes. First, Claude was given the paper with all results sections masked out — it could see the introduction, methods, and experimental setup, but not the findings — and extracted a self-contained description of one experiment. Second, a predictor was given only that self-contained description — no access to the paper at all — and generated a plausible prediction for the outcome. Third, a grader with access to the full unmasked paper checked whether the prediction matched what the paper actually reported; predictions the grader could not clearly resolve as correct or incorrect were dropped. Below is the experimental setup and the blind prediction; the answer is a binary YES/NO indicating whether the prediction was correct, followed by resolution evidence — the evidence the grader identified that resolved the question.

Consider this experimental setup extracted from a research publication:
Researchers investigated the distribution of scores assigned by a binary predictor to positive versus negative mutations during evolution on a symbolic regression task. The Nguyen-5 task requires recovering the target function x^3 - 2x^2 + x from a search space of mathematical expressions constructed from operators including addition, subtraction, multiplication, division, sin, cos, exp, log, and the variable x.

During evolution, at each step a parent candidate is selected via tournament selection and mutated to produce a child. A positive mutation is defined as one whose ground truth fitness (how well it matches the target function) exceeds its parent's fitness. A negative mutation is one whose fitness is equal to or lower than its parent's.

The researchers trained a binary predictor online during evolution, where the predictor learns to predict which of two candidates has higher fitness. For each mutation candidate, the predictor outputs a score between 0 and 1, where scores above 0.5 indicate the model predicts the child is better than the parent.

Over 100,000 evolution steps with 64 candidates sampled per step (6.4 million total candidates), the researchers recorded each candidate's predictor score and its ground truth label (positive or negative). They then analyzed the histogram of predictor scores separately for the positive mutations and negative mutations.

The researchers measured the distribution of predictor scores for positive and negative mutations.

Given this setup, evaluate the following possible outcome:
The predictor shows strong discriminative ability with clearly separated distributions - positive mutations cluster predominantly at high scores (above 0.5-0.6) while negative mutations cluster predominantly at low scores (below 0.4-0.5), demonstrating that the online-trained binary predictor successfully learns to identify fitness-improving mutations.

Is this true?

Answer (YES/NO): NO